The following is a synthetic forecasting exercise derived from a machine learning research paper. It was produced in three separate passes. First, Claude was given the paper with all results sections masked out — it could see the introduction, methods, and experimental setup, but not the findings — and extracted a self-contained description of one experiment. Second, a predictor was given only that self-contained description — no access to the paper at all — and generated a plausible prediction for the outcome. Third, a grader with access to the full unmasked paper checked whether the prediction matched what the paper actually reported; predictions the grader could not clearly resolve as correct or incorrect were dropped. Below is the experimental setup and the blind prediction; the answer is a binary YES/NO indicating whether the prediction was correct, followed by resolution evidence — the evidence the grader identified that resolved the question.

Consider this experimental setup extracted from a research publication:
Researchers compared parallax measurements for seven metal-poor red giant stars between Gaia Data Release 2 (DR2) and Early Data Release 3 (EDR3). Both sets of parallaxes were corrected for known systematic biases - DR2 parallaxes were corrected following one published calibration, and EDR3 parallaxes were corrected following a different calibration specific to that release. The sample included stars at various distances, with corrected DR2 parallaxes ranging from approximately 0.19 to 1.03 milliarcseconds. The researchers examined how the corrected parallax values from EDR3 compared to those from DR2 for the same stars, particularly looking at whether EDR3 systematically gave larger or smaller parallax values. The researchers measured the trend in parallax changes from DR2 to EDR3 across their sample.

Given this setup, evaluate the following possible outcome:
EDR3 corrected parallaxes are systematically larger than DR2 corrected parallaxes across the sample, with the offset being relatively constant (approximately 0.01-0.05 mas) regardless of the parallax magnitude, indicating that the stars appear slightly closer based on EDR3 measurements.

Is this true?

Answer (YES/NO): NO